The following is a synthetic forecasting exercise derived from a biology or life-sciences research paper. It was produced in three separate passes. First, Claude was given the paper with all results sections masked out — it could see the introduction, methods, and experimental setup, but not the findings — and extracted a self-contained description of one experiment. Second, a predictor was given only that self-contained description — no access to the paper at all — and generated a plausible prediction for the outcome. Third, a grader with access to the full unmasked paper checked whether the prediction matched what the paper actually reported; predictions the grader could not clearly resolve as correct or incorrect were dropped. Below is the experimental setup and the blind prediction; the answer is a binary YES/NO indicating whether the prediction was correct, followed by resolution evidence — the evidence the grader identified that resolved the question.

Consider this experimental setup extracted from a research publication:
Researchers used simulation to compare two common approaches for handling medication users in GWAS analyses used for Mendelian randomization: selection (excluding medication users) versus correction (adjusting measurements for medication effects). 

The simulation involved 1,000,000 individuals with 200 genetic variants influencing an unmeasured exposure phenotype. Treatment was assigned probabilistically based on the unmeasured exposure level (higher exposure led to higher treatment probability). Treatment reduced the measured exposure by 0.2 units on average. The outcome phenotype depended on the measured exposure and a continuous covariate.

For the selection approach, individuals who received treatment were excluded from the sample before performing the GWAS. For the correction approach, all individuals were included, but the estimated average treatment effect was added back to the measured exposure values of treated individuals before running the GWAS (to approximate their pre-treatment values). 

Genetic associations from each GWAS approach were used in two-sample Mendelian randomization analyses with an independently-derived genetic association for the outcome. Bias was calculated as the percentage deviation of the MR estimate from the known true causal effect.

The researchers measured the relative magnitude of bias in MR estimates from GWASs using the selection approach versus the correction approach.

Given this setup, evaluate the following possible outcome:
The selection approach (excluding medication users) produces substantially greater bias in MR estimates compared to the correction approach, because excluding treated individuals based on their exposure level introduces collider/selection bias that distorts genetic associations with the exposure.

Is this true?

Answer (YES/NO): YES